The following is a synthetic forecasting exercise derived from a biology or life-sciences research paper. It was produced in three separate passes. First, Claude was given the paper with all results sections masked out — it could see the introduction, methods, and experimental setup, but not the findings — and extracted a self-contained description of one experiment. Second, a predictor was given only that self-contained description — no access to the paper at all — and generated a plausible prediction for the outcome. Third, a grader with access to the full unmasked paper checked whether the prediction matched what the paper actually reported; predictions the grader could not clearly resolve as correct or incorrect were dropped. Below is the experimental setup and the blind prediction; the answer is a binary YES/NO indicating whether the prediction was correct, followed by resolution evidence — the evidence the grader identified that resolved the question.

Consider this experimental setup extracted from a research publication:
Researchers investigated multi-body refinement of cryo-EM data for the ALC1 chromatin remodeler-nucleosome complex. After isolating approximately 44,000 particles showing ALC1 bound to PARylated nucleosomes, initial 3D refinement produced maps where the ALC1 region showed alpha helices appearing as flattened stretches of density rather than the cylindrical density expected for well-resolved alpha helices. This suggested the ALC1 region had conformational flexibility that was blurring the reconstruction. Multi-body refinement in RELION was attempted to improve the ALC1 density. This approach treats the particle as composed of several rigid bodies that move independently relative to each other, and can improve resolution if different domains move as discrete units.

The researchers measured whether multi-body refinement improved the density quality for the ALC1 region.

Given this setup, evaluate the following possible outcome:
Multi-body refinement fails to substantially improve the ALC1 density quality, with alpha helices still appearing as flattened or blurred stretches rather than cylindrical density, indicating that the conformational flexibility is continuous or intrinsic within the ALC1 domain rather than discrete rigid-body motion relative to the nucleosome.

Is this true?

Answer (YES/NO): YES